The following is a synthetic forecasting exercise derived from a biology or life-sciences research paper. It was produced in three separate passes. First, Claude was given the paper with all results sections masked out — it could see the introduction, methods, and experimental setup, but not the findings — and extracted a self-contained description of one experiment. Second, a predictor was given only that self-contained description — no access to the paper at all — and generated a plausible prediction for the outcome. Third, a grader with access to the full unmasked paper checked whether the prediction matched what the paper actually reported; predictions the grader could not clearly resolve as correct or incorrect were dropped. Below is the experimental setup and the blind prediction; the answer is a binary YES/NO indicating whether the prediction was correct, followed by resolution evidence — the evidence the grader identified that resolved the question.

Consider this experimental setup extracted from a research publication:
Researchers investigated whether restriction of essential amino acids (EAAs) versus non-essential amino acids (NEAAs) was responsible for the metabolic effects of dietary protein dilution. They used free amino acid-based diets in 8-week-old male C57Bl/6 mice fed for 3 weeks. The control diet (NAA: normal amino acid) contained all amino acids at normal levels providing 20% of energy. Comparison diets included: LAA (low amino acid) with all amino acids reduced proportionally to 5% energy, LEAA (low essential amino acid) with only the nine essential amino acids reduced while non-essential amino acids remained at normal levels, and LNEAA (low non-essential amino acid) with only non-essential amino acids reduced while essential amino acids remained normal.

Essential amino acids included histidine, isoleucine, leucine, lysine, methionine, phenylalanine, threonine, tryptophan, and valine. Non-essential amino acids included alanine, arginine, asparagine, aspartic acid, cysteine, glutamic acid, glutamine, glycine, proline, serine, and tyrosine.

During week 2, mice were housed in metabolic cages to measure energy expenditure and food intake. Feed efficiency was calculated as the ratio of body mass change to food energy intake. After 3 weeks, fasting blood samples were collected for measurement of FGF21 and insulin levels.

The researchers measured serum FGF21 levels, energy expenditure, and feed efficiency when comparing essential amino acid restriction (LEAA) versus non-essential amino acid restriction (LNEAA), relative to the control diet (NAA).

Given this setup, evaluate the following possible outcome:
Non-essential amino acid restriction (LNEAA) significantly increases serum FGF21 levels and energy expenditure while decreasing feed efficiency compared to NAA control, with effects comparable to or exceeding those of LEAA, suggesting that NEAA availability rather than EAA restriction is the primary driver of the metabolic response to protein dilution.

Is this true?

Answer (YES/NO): NO